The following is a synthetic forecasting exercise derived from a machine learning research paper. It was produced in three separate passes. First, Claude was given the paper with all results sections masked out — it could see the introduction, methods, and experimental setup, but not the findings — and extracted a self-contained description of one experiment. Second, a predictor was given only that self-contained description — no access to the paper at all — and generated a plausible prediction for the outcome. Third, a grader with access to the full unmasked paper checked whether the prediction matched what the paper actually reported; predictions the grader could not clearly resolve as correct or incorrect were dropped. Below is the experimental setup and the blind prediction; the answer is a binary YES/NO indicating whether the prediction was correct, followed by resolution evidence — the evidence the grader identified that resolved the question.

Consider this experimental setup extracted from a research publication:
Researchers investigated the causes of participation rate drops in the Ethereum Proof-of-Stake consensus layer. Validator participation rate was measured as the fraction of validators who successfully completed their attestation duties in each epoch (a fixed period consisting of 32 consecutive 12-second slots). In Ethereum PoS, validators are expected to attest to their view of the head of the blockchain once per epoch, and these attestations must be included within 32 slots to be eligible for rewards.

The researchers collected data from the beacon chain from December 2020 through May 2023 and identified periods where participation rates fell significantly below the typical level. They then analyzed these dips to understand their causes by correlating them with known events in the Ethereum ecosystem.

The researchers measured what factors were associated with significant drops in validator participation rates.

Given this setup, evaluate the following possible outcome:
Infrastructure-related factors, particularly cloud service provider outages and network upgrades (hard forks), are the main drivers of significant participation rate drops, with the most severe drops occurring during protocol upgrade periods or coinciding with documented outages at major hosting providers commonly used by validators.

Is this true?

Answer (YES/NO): NO